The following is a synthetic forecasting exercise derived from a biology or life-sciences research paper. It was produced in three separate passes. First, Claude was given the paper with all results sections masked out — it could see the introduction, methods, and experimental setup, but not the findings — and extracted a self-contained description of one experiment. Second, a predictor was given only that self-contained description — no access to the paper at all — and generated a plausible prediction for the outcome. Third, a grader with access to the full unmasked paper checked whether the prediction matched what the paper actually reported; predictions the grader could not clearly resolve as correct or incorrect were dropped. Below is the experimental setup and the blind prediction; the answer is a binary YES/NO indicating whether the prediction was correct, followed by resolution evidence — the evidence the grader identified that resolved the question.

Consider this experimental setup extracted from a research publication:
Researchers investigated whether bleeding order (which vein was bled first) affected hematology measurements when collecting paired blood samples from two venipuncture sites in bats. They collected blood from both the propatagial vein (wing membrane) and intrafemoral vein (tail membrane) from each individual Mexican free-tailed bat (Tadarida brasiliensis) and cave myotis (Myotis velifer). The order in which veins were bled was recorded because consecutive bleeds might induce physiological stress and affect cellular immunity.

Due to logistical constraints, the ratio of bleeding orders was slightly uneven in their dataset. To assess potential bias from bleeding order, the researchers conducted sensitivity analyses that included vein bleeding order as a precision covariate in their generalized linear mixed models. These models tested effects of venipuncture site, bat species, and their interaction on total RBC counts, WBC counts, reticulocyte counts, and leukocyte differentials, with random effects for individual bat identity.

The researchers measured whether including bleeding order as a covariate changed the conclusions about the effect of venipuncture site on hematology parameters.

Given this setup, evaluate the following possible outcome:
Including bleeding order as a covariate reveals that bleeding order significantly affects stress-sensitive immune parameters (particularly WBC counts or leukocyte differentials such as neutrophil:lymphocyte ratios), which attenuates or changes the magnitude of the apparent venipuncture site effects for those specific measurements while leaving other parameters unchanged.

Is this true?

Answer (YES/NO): NO